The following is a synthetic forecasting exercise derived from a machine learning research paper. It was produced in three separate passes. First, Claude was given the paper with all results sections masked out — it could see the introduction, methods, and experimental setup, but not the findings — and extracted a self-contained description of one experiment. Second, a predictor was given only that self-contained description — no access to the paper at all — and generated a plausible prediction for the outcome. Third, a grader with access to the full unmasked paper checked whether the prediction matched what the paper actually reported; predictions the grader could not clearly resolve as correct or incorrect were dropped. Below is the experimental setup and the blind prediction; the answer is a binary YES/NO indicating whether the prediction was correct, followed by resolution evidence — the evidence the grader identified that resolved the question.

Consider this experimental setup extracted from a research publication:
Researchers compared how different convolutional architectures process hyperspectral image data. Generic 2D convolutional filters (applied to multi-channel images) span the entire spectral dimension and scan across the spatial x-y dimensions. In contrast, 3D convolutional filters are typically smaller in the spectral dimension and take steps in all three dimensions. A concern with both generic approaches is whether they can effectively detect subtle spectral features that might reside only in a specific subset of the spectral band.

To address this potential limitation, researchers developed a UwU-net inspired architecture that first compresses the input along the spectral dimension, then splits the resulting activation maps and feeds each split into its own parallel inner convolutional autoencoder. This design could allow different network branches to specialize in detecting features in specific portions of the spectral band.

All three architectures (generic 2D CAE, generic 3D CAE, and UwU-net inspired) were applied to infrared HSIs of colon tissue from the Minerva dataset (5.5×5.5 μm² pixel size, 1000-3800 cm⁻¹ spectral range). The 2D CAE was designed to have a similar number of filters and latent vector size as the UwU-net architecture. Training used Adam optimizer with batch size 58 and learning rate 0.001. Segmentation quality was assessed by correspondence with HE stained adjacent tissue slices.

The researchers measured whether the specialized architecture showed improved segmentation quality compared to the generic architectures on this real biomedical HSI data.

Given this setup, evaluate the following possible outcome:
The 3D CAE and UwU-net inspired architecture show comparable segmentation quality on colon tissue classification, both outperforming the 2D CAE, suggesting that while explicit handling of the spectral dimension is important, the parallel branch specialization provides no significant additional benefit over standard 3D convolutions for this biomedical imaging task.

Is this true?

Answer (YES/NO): NO